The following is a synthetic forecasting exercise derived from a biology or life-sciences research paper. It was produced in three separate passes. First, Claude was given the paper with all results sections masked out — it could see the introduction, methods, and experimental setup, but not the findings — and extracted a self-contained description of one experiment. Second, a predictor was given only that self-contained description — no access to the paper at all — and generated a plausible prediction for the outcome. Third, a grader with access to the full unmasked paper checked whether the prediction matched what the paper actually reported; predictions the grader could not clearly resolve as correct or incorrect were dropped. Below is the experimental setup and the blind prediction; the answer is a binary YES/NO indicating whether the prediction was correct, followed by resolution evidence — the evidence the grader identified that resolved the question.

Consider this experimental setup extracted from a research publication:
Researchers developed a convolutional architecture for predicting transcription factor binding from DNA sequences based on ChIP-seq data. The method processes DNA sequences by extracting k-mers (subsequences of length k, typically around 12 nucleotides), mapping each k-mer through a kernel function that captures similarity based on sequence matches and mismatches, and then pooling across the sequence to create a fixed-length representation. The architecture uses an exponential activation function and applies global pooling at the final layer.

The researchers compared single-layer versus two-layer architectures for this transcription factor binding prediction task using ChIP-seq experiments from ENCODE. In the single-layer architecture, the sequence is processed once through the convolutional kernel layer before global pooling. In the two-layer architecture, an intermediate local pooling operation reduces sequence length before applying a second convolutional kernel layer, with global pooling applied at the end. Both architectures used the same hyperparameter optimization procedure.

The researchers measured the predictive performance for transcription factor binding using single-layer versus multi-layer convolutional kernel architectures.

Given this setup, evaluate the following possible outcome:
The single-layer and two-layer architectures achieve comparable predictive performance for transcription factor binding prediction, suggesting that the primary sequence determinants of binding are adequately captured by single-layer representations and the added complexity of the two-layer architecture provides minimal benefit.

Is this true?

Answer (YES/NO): YES